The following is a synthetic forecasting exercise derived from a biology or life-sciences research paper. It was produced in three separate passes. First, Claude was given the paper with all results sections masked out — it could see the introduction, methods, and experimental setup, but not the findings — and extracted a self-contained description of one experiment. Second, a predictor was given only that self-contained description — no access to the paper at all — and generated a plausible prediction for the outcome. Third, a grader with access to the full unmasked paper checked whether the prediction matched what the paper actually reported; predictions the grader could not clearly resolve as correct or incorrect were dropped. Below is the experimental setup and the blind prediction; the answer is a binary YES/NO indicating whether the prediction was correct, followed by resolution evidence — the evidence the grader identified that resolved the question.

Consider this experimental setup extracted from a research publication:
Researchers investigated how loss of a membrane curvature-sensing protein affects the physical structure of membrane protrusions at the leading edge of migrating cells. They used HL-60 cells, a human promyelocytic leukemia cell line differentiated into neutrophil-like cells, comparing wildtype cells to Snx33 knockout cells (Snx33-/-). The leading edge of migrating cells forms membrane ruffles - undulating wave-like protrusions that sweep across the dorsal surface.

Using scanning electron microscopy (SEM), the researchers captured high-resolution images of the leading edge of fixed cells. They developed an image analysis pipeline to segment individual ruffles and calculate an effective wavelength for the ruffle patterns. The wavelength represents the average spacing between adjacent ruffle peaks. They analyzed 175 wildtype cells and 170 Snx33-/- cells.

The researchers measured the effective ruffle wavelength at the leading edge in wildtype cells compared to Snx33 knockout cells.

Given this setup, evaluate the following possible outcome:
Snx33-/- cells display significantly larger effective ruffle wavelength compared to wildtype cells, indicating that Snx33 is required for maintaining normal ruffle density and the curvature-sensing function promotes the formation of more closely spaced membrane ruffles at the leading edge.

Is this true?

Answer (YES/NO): YES